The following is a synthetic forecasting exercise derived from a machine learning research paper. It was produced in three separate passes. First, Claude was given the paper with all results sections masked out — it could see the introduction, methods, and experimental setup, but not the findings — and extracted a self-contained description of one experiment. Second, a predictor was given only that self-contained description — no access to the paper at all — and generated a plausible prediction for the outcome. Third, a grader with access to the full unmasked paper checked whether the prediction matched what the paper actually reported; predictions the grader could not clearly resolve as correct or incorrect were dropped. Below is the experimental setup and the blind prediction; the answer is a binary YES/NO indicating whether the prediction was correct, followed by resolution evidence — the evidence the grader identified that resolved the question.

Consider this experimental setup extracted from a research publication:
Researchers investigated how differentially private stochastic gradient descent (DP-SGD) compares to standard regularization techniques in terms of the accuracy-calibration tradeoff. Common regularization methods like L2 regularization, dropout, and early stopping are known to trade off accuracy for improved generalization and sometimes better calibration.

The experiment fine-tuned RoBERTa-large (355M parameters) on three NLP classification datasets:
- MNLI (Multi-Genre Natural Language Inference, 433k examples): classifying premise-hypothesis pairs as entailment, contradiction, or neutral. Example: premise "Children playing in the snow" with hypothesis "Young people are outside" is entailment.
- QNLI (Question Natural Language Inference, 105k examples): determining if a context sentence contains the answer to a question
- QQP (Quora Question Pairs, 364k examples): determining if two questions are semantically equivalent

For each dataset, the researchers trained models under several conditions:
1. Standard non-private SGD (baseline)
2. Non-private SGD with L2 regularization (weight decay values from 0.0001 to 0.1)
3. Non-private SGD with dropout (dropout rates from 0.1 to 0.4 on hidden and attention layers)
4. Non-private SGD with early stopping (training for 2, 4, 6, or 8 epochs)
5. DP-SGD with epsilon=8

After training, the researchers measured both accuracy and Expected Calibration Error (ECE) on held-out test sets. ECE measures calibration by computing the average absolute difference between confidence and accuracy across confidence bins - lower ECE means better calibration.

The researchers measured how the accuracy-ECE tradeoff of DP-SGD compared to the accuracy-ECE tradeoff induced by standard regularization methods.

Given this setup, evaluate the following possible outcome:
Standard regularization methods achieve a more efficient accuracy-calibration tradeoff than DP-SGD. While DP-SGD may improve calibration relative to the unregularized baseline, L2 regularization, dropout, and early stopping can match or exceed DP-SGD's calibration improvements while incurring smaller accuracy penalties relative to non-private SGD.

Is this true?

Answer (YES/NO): NO